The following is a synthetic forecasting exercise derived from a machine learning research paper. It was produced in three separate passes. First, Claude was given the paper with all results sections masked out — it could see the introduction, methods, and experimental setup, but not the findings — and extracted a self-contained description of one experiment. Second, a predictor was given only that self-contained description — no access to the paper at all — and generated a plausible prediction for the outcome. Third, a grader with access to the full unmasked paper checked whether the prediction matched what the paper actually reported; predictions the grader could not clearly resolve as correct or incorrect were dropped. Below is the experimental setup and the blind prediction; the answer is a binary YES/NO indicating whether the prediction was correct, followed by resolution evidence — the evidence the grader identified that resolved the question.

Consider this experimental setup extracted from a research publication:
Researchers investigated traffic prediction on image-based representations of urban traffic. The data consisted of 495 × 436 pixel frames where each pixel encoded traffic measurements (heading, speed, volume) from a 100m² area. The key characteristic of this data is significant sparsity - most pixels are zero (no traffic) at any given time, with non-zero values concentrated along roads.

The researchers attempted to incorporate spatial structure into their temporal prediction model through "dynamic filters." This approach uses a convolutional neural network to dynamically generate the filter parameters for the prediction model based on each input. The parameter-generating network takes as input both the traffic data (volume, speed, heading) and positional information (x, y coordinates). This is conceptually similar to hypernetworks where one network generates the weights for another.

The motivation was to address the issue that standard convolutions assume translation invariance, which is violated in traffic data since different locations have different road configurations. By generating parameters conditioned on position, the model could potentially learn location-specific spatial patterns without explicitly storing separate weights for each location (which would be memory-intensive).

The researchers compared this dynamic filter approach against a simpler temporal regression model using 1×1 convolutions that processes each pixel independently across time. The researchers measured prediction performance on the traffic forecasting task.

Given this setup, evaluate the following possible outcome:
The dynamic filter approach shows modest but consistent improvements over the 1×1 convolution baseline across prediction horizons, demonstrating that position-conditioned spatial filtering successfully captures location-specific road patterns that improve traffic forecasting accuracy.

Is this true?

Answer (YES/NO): NO